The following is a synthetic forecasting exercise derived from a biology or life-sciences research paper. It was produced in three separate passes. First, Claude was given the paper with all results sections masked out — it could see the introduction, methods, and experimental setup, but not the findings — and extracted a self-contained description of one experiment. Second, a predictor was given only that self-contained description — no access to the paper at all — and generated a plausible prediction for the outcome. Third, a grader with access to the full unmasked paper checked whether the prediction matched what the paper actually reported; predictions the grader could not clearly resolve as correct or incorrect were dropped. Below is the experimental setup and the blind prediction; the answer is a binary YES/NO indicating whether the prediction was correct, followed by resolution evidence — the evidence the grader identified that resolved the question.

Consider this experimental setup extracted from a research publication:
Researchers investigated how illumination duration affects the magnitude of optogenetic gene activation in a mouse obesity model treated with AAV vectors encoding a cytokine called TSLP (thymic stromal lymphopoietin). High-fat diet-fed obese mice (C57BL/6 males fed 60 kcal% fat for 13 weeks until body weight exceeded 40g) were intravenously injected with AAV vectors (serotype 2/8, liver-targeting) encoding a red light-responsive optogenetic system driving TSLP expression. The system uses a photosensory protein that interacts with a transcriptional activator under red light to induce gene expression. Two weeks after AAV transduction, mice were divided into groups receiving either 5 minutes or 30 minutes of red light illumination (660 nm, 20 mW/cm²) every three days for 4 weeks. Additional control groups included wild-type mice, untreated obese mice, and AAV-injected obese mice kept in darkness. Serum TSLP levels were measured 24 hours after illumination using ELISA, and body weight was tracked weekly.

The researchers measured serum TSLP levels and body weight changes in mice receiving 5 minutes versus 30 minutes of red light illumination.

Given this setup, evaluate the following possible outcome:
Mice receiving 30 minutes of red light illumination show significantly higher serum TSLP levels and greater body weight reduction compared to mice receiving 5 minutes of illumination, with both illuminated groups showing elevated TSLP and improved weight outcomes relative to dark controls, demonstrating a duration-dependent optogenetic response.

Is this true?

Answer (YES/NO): YES